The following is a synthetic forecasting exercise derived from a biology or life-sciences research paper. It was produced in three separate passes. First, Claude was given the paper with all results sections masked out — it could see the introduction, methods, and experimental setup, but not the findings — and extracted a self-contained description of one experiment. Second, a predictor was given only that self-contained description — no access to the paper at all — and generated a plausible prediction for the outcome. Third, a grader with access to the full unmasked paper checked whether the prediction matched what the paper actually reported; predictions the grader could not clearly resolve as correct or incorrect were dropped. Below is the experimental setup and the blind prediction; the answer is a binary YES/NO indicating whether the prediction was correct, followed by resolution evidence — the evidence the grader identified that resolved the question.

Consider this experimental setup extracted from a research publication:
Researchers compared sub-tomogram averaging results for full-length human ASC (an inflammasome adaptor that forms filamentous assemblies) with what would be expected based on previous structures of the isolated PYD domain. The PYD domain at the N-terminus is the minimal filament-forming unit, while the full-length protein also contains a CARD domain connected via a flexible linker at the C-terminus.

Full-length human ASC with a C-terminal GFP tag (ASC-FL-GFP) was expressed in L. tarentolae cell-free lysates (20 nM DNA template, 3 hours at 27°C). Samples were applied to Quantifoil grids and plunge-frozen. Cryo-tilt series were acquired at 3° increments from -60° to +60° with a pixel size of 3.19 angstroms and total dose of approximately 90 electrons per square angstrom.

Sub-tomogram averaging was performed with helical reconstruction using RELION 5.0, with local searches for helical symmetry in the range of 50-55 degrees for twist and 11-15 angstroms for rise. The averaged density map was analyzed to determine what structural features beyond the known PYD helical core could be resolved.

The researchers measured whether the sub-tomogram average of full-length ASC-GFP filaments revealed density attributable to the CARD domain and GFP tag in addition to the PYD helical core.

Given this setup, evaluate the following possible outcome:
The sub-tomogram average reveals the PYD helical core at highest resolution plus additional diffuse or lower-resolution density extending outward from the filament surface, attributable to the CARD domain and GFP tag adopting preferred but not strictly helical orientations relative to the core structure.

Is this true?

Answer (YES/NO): YES